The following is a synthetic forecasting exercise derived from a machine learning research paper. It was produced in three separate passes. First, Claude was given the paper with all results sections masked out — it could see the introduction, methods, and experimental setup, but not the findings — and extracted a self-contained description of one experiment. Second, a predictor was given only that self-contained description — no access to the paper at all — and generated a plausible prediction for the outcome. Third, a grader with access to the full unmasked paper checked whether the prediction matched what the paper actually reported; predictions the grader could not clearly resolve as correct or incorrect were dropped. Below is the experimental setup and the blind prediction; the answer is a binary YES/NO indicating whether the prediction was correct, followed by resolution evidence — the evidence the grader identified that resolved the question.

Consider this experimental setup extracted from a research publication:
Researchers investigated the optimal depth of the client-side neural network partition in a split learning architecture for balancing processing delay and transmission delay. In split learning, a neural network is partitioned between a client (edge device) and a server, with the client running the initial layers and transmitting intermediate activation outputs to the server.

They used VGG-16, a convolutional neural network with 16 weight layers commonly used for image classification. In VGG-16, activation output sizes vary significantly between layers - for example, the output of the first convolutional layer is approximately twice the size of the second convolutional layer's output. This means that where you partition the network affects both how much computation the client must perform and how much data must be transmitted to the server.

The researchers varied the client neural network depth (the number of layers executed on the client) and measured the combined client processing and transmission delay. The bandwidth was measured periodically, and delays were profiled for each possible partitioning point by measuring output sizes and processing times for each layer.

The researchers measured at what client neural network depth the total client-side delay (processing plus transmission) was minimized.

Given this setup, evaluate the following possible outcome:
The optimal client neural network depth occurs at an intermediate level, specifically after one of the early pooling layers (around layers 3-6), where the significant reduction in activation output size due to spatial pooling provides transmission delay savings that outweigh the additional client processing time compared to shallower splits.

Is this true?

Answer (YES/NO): NO